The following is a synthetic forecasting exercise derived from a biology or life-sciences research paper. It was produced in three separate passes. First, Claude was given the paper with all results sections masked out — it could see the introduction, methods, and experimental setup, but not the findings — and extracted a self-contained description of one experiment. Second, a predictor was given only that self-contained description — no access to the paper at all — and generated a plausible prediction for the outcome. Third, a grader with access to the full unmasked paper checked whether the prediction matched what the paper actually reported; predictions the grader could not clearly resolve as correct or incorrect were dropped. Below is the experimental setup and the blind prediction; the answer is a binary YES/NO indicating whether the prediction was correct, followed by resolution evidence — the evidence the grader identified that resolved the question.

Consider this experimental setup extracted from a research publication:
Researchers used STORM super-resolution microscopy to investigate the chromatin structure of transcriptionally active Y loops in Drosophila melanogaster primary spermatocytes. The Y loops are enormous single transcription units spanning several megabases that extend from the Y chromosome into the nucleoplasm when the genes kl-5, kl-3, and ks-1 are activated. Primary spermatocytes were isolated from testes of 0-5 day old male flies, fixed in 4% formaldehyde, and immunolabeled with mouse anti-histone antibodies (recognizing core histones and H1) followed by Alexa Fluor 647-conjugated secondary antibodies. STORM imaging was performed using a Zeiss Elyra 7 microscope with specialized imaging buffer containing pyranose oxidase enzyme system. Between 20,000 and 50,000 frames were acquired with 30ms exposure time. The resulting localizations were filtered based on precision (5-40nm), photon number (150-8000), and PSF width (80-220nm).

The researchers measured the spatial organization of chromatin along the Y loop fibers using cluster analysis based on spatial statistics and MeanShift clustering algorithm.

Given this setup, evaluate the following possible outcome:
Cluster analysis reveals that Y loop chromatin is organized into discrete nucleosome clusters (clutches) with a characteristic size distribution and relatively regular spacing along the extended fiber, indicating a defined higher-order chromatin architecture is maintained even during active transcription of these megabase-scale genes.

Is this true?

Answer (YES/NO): YES